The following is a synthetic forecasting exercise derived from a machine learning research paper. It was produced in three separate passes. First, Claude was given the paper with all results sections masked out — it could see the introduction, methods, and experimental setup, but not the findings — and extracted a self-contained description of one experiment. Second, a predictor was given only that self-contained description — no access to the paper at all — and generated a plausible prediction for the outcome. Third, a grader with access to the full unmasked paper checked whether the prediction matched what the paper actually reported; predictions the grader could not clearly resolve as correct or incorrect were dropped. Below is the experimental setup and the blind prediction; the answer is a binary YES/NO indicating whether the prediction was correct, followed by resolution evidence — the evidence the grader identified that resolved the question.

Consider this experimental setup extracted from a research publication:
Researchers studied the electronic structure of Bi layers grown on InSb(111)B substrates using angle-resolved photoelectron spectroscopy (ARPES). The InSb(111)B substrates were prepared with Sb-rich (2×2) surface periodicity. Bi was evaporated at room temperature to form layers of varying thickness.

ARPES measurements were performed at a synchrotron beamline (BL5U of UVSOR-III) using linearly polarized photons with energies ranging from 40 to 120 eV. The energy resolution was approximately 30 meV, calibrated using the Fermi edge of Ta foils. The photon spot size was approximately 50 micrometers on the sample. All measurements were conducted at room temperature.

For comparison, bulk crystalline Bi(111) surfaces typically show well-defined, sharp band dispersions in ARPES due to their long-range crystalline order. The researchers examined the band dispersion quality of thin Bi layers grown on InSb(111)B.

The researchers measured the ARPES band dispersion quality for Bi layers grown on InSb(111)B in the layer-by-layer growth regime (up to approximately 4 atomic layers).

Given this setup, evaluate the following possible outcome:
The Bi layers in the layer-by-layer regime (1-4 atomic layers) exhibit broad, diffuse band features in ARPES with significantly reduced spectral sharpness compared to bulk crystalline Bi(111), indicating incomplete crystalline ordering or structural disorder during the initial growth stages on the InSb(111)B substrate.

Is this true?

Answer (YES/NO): YES